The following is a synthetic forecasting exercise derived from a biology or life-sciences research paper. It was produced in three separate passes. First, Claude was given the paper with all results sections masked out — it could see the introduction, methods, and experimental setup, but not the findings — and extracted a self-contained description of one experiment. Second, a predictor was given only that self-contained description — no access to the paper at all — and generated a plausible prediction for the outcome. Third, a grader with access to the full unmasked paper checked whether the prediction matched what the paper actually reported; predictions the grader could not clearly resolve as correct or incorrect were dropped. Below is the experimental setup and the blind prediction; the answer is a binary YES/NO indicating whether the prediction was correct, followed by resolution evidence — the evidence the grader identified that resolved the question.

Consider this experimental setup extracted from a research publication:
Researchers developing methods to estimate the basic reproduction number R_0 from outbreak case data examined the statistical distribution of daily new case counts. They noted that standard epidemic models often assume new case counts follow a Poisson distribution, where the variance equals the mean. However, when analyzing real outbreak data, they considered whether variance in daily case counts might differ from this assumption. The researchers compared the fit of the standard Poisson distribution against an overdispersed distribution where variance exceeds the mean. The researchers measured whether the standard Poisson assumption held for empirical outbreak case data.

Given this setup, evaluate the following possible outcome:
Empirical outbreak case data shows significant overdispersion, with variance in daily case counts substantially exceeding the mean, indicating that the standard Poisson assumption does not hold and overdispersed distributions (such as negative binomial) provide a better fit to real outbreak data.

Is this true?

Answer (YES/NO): YES